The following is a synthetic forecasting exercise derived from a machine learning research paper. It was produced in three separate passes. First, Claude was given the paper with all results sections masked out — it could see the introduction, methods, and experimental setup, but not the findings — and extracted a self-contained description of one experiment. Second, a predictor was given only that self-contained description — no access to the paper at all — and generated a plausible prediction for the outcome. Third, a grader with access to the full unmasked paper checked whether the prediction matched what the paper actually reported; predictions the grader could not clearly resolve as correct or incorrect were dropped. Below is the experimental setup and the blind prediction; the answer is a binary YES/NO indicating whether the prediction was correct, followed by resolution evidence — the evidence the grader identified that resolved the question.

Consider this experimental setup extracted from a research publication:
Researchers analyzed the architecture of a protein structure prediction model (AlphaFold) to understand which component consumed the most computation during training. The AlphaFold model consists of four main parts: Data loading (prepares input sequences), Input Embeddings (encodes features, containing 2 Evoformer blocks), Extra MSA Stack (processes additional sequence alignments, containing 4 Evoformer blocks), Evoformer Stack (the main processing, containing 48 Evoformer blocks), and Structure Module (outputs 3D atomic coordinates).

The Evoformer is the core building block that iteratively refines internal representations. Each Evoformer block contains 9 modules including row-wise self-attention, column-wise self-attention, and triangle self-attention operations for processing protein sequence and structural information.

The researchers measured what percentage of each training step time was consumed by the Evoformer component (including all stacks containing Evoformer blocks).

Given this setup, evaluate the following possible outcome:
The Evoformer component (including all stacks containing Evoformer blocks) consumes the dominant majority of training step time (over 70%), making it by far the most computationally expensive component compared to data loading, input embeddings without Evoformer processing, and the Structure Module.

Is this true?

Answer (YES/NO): YES